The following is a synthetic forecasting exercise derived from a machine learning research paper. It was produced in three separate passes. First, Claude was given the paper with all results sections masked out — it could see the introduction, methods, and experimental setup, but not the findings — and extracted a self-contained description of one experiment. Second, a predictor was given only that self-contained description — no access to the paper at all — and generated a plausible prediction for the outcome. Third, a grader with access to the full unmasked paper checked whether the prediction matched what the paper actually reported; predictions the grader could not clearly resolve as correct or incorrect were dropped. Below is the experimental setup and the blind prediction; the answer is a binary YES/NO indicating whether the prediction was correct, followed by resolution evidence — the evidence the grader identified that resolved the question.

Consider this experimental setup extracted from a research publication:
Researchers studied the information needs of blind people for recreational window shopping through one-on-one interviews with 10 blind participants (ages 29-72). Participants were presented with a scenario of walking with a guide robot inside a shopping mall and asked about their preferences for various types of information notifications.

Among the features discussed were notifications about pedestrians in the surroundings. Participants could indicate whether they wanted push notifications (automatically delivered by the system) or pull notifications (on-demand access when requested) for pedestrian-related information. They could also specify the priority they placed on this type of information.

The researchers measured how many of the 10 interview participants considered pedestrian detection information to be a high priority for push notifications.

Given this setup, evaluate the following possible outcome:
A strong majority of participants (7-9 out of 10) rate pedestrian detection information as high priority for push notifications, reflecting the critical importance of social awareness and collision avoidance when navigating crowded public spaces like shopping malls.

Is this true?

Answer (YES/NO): NO